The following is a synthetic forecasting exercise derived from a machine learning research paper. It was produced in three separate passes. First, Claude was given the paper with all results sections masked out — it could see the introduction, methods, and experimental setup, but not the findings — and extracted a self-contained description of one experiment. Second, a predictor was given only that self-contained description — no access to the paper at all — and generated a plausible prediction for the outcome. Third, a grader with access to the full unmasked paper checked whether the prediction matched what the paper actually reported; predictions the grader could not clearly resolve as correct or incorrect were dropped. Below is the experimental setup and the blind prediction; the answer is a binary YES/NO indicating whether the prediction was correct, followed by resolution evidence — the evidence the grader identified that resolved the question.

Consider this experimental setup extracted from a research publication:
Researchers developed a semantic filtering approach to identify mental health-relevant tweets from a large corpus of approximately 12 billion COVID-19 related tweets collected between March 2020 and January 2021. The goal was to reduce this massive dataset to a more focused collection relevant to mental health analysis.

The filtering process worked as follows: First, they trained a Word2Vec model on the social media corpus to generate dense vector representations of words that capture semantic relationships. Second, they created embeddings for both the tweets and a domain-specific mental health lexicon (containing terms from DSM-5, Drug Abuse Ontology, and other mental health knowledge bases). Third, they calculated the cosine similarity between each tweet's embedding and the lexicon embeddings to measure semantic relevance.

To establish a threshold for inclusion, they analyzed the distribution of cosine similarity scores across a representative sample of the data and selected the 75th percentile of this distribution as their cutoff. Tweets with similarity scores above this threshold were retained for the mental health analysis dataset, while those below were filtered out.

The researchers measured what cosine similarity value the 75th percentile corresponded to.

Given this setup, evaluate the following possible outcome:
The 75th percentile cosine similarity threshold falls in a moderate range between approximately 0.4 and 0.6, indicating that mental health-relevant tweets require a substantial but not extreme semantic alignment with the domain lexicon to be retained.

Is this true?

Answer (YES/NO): YES